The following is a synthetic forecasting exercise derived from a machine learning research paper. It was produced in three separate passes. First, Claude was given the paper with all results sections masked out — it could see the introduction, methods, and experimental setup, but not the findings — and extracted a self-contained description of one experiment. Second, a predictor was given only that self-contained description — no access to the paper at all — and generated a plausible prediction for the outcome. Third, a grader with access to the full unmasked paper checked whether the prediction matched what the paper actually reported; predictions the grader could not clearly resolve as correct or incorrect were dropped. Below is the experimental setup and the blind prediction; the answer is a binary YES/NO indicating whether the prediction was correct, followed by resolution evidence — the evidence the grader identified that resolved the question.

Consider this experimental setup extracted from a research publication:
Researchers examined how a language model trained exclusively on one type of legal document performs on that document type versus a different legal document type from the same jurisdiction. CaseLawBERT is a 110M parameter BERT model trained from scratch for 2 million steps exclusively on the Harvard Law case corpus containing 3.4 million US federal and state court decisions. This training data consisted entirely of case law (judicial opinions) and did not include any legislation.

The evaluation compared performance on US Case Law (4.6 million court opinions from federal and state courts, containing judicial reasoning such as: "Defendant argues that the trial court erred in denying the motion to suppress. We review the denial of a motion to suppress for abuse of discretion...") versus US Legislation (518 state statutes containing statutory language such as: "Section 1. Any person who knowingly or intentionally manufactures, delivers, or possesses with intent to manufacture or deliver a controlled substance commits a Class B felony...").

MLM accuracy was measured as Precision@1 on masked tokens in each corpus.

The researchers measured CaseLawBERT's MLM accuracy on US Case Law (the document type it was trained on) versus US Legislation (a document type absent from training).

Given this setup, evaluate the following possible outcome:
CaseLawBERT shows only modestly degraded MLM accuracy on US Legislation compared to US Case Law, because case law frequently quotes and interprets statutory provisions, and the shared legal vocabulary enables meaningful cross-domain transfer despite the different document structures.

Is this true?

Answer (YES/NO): NO